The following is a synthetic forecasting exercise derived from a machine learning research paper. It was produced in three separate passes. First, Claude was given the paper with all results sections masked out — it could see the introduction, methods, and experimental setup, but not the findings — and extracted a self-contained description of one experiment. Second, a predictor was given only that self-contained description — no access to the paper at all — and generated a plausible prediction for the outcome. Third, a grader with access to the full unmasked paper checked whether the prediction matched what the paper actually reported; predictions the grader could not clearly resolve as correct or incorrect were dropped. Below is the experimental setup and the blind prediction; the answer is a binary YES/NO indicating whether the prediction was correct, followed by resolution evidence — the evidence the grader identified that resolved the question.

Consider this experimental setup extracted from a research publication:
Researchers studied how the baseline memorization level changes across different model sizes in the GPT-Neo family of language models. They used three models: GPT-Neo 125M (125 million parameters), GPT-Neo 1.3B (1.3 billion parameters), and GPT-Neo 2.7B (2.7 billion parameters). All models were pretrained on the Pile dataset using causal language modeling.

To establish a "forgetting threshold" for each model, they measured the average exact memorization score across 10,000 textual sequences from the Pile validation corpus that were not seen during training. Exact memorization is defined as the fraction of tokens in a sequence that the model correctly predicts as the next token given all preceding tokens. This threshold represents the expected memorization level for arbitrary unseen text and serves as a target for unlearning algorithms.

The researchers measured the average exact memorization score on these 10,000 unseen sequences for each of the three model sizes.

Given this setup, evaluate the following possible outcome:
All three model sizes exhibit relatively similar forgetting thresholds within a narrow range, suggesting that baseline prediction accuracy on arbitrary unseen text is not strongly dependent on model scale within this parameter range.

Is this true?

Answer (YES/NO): NO